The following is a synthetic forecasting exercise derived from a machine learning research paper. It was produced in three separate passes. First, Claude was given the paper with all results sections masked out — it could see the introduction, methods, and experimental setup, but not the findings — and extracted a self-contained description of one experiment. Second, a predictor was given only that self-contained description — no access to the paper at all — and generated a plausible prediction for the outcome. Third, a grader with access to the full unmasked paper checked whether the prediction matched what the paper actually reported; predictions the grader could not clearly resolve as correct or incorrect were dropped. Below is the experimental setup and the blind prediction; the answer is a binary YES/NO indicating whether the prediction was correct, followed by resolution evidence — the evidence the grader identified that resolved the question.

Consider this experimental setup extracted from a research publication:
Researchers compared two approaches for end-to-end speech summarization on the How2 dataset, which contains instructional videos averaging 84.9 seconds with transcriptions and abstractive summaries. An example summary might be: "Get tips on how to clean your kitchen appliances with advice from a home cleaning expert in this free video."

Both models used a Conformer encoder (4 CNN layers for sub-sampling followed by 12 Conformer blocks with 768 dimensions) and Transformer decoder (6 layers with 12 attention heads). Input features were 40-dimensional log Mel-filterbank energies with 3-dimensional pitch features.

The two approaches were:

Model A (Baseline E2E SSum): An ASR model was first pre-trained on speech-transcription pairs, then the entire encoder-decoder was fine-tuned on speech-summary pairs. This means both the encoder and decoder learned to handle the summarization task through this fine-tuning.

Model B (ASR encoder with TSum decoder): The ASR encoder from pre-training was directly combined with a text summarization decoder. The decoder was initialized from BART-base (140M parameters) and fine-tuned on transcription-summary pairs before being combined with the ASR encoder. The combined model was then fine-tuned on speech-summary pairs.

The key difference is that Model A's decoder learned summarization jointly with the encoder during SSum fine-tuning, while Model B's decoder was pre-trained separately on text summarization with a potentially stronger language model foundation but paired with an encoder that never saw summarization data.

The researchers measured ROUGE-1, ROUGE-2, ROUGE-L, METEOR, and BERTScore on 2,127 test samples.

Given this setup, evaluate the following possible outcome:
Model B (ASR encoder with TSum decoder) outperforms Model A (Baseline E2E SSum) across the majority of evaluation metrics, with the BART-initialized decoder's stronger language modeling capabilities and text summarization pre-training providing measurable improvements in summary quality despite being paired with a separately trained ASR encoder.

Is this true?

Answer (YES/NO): NO